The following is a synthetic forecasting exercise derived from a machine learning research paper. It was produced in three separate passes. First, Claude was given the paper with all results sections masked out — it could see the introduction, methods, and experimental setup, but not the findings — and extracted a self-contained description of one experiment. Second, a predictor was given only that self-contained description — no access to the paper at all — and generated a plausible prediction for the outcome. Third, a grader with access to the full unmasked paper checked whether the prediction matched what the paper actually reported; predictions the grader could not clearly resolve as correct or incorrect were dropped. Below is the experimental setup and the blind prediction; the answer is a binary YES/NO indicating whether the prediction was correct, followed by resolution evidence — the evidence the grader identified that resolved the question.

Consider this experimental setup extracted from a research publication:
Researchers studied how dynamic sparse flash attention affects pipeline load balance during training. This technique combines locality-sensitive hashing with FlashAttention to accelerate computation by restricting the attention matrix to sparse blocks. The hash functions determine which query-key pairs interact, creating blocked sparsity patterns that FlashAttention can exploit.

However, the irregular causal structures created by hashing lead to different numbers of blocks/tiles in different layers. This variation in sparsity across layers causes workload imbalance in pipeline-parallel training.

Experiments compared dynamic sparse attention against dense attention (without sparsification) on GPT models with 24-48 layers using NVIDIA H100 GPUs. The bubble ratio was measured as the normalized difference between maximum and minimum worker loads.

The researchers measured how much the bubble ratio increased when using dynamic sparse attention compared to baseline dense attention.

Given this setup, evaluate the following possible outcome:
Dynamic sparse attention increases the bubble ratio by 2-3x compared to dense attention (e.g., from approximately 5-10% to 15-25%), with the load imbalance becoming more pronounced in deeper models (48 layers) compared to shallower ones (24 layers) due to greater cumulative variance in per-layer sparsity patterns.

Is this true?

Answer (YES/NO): NO